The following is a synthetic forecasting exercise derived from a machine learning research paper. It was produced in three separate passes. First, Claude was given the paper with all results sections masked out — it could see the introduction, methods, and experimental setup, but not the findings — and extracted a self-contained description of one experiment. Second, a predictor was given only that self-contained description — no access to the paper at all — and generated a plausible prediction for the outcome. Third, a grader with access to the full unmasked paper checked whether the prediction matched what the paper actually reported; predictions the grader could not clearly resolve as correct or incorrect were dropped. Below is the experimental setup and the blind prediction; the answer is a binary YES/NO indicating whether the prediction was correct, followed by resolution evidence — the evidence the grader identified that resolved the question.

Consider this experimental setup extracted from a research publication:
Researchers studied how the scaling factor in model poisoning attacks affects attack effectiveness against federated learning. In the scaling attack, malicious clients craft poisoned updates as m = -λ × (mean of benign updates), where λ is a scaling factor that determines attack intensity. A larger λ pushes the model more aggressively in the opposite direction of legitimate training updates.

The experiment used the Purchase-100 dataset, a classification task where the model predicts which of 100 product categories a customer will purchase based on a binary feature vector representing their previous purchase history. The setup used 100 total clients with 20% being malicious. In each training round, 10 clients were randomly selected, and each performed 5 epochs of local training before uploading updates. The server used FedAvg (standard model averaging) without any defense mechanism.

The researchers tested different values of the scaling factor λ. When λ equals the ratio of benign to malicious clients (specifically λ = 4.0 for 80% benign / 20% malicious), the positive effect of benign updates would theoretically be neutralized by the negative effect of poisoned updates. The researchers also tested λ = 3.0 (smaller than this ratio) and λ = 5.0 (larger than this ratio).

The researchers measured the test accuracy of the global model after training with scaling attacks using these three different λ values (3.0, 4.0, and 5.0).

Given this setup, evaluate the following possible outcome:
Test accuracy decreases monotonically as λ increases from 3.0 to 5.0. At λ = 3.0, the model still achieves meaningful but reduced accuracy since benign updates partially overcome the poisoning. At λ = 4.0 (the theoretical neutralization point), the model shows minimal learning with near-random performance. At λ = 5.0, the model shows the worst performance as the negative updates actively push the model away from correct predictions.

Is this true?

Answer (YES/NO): NO